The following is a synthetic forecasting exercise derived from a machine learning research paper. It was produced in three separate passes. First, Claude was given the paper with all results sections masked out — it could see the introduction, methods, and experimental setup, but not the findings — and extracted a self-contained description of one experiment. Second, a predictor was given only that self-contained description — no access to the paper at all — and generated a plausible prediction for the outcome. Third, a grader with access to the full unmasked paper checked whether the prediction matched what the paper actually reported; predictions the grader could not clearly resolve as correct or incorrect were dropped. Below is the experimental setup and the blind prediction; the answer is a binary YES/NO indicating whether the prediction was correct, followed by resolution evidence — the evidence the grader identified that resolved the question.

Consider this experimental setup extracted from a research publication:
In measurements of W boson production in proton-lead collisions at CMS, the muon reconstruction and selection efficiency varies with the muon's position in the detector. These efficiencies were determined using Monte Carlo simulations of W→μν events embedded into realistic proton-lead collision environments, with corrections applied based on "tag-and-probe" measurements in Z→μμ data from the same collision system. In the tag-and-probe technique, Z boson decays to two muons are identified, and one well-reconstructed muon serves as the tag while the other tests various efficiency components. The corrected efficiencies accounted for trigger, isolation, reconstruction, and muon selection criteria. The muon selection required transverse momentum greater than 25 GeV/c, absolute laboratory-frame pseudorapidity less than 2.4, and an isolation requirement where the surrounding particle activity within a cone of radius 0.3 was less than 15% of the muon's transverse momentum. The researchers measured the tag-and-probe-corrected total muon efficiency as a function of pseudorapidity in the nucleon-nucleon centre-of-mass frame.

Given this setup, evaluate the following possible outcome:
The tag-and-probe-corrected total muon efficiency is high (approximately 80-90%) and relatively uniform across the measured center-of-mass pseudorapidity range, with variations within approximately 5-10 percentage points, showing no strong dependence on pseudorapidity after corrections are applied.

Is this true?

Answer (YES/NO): NO